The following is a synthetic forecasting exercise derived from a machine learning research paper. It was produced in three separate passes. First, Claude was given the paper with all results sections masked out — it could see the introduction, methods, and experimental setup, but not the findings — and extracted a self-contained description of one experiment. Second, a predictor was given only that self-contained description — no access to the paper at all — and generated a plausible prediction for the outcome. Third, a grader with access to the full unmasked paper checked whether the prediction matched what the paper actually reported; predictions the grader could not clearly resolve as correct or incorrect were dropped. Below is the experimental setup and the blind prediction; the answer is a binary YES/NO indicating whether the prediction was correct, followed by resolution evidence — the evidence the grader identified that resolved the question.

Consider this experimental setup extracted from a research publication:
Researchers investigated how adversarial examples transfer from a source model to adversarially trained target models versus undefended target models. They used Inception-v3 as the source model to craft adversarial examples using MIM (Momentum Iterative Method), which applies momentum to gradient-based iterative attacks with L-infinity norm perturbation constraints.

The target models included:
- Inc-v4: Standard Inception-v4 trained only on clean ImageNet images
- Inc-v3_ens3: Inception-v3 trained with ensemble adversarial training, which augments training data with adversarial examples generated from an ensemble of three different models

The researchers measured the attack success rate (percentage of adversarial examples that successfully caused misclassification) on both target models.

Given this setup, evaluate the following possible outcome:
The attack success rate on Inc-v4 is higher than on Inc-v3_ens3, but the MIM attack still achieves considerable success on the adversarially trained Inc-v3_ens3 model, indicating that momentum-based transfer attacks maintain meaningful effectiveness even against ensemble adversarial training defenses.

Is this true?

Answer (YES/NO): NO